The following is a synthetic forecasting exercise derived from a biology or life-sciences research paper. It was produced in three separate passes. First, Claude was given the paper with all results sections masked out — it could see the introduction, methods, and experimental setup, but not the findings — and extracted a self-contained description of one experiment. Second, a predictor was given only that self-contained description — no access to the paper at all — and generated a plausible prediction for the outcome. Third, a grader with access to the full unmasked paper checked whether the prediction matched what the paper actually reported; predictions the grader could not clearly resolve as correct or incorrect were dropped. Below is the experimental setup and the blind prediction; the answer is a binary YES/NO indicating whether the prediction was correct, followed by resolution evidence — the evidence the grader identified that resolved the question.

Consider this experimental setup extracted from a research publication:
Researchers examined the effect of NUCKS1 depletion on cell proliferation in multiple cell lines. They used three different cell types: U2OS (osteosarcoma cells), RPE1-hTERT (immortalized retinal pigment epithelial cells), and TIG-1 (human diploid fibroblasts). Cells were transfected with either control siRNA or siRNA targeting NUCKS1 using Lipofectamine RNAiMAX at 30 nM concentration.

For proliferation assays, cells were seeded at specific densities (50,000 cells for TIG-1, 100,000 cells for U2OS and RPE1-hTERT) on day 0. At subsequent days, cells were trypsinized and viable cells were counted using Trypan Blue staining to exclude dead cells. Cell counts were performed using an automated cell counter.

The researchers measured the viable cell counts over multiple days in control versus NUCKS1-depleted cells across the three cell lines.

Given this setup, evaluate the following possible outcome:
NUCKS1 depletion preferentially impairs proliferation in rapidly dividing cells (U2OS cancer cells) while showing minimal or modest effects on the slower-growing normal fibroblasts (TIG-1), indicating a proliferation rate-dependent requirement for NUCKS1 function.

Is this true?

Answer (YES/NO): NO